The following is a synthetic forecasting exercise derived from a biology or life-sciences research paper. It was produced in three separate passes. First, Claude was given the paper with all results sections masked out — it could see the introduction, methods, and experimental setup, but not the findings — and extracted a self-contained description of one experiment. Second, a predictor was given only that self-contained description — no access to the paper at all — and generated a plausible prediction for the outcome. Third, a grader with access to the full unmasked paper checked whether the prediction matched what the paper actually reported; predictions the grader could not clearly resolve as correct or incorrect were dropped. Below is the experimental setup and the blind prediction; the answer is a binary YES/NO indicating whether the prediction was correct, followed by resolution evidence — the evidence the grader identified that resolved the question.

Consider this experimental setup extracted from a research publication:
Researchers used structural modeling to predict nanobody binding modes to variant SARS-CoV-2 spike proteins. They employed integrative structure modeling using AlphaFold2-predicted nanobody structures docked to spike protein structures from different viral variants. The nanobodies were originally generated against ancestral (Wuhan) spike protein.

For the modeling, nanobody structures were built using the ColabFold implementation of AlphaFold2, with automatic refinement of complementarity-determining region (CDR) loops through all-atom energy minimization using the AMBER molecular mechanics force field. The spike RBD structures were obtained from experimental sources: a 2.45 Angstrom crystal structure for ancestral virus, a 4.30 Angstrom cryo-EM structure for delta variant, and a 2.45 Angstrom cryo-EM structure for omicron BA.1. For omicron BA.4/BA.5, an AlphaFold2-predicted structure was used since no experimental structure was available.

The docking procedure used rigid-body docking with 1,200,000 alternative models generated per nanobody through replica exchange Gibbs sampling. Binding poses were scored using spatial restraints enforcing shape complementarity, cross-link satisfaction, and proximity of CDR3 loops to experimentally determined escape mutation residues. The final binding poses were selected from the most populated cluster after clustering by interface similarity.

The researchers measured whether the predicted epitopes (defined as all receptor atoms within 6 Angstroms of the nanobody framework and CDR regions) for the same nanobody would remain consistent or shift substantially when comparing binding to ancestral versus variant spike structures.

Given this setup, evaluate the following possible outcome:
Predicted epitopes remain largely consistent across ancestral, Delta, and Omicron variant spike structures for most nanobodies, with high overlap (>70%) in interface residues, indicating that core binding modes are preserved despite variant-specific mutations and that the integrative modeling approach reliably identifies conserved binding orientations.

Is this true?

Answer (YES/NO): NO